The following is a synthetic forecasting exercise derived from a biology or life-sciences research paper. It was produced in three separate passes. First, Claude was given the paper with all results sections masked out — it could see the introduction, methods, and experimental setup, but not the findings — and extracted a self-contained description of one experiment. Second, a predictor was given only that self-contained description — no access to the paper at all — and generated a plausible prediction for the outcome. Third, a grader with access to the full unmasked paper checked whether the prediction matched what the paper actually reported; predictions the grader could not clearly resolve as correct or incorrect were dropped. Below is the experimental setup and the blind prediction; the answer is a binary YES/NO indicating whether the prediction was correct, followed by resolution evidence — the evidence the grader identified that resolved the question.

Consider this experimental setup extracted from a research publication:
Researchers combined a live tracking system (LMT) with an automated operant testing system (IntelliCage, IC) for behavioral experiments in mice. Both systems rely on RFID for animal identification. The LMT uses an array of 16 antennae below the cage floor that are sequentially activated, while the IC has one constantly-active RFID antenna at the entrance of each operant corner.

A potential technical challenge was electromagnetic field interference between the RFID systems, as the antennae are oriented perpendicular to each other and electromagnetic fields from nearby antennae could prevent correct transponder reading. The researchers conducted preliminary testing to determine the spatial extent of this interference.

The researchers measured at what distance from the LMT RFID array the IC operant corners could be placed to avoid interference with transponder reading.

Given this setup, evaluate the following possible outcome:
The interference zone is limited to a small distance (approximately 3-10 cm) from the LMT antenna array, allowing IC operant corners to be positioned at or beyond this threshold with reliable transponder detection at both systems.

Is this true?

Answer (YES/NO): NO